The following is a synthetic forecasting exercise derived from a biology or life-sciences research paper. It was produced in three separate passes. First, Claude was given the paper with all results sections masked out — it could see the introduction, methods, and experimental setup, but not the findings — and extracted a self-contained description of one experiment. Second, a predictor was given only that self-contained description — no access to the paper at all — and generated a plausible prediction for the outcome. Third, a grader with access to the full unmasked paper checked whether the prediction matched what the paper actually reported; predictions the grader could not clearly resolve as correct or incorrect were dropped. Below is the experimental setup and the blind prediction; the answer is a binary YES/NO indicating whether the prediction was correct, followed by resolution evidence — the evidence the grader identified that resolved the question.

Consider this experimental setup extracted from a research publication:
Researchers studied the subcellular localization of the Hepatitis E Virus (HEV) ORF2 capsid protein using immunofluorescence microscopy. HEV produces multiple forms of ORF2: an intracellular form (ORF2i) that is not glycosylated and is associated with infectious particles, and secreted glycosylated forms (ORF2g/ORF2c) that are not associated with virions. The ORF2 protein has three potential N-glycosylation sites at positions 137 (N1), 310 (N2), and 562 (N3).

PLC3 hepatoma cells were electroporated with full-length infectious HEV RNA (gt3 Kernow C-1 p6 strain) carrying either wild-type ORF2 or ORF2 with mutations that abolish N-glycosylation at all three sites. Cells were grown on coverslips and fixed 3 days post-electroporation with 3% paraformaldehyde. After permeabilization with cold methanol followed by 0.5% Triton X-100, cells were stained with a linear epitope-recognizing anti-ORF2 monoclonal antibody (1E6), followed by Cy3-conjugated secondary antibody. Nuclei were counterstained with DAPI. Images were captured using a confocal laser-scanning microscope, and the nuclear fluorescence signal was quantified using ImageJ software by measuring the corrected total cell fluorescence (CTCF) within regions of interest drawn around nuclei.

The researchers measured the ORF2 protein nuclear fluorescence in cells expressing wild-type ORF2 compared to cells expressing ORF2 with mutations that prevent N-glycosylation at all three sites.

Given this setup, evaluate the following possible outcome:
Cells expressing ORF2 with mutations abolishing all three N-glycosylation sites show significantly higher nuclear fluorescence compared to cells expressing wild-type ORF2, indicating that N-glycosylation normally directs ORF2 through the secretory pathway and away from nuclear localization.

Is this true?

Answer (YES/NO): NO